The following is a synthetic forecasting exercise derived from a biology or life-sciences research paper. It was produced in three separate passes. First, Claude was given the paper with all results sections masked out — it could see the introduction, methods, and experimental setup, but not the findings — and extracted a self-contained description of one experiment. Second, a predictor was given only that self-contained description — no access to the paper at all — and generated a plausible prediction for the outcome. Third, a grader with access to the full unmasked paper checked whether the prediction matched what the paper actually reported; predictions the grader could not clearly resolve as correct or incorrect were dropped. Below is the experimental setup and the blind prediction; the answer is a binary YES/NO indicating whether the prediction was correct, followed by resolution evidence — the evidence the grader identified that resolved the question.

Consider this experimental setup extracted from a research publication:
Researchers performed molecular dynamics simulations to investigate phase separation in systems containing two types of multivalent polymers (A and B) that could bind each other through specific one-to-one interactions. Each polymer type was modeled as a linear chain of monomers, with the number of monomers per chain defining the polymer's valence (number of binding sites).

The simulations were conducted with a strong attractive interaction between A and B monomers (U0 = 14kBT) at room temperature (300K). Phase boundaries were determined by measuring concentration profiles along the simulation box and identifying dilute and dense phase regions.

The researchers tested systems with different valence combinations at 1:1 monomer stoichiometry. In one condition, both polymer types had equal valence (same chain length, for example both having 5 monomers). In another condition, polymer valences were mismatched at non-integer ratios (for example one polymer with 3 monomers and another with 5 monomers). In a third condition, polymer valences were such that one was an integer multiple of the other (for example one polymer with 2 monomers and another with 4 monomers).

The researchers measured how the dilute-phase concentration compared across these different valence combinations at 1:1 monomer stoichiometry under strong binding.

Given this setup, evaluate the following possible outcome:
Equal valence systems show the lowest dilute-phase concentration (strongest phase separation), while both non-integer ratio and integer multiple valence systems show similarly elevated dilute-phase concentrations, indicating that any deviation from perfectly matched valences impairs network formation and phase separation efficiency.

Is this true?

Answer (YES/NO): NO